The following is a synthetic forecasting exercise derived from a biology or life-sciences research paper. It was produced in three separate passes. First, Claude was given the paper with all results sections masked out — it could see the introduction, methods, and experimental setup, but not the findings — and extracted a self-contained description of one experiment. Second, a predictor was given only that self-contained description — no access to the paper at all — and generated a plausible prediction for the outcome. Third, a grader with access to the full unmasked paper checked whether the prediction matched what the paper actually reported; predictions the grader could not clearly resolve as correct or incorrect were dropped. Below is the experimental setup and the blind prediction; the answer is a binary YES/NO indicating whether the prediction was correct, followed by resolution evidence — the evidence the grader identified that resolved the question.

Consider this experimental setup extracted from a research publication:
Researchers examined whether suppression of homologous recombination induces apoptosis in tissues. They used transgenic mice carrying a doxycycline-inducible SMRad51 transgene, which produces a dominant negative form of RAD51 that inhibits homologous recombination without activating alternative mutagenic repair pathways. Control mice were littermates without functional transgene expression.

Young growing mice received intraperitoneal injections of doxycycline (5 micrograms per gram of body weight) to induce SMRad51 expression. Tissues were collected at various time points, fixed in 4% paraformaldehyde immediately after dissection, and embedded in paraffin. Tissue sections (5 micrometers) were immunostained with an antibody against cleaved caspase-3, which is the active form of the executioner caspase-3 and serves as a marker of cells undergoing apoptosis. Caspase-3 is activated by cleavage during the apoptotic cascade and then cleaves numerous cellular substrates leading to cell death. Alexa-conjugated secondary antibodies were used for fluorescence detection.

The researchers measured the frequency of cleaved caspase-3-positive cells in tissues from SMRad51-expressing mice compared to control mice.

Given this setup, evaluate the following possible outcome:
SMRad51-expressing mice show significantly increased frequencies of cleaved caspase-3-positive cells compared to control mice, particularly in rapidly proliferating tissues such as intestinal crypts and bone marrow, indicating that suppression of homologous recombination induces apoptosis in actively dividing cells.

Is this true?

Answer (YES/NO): NO